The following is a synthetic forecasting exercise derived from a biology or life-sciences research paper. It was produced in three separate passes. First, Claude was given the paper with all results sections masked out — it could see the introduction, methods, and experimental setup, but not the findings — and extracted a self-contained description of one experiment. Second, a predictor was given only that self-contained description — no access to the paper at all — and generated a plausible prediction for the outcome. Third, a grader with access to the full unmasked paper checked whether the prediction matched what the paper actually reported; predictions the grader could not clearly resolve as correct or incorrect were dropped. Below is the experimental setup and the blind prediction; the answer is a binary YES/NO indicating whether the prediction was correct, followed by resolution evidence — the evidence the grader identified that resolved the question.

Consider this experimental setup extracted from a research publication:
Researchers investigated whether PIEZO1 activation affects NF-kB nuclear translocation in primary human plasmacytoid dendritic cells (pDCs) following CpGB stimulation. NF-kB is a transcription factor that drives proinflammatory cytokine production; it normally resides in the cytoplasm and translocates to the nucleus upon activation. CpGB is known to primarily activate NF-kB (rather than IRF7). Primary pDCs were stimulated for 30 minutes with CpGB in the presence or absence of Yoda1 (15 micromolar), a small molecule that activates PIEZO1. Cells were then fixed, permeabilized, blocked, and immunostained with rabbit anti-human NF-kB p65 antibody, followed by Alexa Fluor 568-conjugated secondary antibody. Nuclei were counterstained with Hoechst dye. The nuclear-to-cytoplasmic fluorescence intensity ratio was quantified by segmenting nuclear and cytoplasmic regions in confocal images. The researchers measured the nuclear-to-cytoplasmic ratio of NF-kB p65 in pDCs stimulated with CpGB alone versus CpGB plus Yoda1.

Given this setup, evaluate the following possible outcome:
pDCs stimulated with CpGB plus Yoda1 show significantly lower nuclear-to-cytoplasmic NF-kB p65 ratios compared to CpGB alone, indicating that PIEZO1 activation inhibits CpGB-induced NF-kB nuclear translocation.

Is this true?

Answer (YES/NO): YES